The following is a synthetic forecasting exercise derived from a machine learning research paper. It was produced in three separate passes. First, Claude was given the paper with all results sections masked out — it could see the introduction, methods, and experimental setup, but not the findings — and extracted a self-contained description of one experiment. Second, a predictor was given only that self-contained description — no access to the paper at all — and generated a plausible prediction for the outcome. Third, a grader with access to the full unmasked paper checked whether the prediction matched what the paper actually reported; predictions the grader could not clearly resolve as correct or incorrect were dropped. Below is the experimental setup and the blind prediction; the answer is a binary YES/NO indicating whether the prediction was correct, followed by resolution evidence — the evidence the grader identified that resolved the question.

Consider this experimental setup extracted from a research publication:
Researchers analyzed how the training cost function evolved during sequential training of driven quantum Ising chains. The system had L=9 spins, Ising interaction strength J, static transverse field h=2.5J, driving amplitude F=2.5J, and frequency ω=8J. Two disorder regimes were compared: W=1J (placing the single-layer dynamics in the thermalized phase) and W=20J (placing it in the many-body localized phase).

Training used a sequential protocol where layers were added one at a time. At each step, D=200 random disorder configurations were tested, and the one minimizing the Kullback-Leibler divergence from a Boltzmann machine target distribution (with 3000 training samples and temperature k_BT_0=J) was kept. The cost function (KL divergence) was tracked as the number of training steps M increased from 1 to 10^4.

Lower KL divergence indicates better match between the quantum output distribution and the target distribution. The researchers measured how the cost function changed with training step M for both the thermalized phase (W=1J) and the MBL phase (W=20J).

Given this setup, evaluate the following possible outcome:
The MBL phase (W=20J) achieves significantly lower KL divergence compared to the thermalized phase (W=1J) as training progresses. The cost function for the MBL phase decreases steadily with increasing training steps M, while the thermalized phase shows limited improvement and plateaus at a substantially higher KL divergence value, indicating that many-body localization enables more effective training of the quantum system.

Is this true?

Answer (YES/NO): YES